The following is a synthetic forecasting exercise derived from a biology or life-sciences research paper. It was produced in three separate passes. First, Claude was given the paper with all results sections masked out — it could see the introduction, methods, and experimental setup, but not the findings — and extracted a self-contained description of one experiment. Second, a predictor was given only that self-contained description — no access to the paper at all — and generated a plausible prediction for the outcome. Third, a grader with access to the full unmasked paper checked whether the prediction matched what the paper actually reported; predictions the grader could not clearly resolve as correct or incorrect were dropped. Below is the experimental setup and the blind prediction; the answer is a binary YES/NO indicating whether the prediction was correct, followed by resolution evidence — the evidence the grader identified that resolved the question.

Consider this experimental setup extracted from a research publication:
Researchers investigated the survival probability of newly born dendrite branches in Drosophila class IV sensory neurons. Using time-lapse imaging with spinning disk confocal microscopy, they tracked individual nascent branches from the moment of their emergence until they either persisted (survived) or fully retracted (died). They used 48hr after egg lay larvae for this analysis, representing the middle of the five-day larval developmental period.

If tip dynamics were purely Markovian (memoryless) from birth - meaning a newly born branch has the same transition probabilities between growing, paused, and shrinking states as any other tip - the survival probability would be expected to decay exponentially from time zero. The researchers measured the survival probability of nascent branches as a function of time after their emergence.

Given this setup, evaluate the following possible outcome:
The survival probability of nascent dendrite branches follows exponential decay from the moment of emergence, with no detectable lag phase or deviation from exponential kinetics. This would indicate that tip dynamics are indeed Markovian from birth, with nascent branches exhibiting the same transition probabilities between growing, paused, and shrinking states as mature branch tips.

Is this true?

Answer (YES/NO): NO